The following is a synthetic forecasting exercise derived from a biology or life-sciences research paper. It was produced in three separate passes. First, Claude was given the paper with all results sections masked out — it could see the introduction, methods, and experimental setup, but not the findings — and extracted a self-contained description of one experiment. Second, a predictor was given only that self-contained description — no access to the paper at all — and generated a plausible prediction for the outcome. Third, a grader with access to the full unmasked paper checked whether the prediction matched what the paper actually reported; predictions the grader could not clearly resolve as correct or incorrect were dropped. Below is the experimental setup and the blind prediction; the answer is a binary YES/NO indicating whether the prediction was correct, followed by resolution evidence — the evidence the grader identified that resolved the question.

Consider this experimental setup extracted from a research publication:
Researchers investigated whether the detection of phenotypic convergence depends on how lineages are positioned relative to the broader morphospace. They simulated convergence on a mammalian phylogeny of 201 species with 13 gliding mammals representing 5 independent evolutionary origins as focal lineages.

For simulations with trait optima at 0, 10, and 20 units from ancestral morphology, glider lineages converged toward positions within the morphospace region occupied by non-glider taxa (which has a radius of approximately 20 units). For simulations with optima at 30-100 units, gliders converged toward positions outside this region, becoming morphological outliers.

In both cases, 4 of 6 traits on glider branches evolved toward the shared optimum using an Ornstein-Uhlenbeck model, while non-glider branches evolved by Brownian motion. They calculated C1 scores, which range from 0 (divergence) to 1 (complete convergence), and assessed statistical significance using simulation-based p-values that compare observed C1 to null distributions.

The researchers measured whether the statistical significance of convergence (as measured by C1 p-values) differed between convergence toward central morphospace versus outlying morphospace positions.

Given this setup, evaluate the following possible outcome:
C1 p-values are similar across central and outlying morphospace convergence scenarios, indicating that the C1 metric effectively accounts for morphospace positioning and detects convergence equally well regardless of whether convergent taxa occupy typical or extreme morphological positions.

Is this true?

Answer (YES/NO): NO